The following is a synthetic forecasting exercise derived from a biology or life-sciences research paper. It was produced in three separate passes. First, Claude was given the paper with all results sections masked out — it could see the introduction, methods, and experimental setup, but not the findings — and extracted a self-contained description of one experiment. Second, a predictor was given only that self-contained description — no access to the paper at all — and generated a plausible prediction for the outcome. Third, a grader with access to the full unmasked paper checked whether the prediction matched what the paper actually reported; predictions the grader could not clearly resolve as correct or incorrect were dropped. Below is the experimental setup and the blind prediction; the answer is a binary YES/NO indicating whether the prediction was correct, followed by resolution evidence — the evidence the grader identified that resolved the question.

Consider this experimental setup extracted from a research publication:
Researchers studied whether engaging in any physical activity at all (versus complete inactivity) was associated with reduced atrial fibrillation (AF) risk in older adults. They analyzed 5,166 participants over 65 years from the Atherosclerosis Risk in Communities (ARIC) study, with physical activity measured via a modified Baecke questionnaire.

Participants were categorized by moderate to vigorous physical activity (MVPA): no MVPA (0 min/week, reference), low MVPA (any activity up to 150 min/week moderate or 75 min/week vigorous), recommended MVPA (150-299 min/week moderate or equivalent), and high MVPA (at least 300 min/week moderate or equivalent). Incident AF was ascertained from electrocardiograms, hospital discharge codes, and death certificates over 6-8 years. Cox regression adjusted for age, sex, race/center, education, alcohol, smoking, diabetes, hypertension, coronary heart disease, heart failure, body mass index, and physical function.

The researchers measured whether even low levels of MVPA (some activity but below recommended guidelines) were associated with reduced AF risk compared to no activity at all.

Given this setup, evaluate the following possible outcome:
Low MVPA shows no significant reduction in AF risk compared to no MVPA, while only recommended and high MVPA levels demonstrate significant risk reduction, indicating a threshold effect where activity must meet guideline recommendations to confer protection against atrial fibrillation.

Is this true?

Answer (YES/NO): NO